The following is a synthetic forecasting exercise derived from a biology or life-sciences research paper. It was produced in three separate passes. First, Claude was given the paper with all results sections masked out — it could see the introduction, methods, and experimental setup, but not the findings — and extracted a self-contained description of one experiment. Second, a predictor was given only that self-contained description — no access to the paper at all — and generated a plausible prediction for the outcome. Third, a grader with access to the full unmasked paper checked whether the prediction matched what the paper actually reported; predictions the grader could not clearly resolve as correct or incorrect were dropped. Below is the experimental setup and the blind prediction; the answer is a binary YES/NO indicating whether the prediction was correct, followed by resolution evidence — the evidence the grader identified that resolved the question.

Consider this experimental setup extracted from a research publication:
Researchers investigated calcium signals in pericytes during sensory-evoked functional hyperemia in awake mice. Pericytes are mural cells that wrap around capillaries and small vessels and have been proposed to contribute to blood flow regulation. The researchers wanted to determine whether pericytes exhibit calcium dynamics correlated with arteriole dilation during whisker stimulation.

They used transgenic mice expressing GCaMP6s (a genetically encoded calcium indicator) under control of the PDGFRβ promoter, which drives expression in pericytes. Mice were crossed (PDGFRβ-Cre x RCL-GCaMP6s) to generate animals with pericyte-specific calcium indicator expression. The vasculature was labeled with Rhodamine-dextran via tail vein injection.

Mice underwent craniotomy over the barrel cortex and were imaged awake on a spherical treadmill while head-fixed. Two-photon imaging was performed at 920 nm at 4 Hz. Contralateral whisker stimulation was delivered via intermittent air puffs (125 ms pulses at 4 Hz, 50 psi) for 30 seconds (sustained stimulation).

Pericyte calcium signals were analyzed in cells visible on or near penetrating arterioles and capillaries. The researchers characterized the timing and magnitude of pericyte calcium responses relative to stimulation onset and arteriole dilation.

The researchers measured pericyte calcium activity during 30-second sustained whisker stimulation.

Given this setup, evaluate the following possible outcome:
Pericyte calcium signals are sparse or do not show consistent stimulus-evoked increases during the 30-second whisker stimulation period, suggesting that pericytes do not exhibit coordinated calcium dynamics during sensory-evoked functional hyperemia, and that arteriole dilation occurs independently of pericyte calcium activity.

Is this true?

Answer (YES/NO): NO